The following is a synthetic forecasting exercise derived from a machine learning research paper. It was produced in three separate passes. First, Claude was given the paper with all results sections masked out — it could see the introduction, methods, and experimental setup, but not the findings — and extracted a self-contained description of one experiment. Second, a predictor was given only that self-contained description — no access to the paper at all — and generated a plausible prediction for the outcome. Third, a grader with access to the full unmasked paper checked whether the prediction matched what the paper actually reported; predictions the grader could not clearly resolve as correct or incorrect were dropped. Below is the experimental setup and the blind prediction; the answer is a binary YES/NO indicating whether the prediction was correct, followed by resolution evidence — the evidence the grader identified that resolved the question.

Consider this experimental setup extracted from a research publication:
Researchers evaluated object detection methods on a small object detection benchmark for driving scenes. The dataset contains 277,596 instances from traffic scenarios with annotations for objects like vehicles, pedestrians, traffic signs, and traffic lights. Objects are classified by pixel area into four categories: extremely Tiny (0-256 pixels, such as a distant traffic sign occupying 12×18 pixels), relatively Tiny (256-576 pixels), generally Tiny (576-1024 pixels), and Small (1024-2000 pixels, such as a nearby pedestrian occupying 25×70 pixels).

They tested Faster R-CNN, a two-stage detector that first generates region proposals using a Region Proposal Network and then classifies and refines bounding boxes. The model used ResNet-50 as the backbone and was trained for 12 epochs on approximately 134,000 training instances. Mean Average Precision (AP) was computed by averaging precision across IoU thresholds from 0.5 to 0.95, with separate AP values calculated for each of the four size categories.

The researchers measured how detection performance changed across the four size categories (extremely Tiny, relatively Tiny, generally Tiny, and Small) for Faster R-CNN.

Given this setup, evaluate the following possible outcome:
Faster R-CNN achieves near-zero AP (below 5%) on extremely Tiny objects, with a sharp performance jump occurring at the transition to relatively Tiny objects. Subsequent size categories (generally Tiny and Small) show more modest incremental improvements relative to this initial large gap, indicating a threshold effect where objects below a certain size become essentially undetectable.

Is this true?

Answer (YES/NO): NO